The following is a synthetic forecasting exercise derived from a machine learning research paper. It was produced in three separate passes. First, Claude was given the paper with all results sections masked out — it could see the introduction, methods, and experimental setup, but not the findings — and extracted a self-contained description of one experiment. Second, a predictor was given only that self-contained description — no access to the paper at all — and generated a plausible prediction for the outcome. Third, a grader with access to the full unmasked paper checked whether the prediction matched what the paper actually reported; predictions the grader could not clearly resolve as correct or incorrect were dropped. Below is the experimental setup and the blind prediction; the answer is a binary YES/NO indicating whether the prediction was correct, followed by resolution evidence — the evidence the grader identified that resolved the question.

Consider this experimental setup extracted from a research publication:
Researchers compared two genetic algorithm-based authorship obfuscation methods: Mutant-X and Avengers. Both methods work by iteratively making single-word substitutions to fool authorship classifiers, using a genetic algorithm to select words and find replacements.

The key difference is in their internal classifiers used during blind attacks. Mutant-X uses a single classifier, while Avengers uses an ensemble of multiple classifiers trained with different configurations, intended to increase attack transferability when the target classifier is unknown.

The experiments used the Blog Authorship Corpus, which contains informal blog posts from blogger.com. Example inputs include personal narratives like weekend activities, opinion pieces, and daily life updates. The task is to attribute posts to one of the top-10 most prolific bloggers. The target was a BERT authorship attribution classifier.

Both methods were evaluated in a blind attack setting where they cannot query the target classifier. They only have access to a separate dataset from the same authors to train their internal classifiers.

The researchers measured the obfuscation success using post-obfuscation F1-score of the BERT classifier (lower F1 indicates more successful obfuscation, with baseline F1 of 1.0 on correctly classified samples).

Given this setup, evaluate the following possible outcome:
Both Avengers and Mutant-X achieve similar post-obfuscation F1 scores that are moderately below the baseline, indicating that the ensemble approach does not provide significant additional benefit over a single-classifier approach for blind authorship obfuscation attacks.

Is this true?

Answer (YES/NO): NO